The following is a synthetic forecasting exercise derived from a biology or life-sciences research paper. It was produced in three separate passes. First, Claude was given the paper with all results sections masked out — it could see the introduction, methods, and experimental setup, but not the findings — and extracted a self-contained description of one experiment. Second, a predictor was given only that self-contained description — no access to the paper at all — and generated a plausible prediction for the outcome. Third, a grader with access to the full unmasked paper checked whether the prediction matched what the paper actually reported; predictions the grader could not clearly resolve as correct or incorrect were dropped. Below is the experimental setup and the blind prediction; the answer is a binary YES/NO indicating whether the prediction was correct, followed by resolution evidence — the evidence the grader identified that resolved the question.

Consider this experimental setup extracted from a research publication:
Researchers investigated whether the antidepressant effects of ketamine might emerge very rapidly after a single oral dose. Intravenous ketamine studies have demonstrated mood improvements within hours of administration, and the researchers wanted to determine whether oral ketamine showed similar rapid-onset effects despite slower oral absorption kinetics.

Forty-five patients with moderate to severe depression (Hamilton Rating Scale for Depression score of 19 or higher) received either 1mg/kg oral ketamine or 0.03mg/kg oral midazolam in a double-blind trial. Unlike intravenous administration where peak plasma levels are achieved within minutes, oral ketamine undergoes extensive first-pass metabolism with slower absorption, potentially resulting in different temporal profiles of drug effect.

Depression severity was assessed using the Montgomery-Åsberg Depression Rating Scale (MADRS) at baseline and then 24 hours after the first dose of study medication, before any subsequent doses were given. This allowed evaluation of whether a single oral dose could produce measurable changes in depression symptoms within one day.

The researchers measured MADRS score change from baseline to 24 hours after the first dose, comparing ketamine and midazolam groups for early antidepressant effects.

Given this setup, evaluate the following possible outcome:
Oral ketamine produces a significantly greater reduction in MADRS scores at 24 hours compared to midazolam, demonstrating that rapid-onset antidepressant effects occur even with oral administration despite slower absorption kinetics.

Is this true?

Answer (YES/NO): NO